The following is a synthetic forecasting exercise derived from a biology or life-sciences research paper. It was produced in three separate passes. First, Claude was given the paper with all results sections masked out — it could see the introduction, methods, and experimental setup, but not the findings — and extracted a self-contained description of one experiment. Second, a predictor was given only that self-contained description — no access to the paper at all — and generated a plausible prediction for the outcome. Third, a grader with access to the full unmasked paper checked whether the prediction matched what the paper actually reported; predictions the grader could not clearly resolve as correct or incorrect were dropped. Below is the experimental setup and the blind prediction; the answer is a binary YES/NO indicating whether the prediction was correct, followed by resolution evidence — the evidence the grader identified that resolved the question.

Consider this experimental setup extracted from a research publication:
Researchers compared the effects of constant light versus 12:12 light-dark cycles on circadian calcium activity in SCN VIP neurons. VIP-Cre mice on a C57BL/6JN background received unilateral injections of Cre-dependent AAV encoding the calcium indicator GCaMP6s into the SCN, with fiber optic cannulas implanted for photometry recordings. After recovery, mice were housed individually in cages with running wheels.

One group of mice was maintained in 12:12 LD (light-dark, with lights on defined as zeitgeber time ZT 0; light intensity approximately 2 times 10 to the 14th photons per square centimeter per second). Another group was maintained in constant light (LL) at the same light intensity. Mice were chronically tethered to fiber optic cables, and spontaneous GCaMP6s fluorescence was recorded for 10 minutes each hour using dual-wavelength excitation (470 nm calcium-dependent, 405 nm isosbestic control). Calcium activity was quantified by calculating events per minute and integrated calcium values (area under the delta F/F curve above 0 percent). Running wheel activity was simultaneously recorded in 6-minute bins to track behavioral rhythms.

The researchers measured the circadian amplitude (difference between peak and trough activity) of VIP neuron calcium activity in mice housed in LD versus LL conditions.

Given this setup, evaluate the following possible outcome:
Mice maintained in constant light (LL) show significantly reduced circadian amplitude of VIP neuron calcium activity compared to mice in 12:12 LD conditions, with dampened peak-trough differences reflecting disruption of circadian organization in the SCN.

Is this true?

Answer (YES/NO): YES